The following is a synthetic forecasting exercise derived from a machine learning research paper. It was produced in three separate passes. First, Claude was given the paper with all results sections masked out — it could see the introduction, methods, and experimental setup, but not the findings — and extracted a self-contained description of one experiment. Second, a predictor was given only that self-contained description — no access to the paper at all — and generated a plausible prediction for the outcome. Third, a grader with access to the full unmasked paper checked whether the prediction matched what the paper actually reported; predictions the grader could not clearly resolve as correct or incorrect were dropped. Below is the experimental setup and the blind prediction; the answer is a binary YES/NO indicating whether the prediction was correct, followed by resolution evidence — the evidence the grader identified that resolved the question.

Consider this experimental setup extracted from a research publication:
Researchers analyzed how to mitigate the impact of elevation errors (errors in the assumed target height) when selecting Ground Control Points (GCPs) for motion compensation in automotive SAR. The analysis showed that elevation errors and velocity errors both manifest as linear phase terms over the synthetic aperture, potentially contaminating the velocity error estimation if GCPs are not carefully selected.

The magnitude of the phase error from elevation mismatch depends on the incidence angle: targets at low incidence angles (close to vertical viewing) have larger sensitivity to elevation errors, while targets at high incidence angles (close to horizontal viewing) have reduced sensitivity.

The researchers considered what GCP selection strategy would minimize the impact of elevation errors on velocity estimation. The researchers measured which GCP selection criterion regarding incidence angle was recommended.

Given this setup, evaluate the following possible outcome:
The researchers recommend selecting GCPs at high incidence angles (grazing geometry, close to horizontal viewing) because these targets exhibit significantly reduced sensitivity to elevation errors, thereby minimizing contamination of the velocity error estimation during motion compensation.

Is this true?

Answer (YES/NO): YES